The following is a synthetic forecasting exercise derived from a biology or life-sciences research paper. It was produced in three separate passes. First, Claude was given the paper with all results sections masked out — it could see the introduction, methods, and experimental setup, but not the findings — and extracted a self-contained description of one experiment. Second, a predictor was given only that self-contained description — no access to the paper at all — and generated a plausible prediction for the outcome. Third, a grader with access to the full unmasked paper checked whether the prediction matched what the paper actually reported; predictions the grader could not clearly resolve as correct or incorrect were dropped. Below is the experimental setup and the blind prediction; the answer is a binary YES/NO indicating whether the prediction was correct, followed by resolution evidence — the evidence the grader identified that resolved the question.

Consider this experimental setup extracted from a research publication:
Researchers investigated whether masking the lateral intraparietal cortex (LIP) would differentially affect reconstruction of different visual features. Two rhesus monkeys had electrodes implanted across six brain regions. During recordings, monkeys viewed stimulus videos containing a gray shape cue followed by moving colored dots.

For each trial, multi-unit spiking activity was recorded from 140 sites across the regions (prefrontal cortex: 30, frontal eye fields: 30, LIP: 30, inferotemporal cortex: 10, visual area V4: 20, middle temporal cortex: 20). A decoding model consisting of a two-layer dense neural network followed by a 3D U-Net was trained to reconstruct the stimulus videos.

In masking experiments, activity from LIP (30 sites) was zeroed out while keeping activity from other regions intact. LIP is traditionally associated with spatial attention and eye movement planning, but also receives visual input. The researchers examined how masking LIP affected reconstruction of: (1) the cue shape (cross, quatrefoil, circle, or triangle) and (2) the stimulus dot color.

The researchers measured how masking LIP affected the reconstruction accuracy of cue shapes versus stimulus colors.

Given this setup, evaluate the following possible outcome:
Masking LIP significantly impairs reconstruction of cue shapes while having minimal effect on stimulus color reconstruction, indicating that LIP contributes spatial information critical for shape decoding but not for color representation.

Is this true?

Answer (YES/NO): NO